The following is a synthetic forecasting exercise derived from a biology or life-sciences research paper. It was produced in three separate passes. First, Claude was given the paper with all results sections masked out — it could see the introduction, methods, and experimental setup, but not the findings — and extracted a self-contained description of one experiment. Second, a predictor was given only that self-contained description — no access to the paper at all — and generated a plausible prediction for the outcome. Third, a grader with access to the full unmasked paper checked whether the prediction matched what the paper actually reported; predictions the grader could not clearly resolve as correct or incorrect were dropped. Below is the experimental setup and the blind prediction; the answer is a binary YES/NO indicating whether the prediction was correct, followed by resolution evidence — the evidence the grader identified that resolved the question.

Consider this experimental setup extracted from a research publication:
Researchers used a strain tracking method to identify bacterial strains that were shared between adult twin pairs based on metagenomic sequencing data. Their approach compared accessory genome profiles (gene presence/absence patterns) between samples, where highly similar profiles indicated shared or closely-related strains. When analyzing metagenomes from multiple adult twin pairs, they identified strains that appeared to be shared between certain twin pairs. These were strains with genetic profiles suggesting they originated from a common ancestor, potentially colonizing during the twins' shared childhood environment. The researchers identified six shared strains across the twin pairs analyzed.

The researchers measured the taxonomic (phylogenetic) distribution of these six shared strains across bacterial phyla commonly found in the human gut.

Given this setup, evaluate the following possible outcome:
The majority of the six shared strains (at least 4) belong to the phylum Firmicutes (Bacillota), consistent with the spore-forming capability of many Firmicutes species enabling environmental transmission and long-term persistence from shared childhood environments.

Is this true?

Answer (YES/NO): NO